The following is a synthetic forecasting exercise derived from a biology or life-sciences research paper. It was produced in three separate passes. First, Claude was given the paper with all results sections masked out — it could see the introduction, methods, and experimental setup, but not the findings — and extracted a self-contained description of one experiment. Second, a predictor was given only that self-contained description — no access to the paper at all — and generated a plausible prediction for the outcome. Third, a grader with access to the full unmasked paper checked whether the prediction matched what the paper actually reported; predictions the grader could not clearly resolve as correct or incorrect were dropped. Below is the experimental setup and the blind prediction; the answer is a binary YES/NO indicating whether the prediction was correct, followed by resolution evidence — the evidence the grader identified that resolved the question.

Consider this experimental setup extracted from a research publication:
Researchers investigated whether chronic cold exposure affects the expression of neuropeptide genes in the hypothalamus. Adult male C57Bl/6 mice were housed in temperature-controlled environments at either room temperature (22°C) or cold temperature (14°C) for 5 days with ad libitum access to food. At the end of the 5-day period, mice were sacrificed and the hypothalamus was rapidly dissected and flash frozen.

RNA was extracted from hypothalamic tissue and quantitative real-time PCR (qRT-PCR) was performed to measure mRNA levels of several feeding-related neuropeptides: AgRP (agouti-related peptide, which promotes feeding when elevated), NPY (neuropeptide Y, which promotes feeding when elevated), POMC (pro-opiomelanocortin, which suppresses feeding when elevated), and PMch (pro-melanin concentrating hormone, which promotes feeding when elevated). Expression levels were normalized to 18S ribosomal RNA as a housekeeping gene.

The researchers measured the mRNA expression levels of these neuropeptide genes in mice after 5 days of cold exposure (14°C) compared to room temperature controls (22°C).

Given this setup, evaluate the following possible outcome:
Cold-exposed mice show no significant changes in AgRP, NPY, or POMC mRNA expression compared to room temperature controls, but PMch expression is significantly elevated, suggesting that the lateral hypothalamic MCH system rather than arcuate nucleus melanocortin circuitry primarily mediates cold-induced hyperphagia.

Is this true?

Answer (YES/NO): NO